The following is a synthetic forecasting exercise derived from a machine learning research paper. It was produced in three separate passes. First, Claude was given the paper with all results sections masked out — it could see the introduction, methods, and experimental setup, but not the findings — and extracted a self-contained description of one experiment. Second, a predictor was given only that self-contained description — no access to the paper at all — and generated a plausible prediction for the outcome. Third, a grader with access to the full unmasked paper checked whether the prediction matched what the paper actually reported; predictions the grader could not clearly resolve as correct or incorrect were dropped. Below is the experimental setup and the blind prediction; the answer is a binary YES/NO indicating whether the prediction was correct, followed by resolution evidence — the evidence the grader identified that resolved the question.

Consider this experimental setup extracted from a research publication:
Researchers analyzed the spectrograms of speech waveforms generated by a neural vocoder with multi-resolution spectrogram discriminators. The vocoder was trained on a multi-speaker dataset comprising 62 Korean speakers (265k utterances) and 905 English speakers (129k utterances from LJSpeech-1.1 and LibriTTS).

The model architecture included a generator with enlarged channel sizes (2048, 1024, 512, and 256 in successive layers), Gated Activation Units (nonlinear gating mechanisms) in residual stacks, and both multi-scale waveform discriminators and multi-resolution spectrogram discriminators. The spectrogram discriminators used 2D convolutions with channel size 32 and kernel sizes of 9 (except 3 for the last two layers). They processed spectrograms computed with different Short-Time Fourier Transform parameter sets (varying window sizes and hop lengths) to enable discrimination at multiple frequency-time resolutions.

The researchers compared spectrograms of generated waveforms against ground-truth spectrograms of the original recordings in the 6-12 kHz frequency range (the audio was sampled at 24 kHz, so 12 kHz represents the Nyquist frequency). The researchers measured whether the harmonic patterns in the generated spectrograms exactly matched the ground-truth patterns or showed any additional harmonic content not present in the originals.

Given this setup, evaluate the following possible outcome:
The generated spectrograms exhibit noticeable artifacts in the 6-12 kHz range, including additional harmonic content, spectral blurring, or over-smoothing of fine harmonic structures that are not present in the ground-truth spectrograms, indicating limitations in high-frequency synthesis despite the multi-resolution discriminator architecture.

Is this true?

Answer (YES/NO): NO